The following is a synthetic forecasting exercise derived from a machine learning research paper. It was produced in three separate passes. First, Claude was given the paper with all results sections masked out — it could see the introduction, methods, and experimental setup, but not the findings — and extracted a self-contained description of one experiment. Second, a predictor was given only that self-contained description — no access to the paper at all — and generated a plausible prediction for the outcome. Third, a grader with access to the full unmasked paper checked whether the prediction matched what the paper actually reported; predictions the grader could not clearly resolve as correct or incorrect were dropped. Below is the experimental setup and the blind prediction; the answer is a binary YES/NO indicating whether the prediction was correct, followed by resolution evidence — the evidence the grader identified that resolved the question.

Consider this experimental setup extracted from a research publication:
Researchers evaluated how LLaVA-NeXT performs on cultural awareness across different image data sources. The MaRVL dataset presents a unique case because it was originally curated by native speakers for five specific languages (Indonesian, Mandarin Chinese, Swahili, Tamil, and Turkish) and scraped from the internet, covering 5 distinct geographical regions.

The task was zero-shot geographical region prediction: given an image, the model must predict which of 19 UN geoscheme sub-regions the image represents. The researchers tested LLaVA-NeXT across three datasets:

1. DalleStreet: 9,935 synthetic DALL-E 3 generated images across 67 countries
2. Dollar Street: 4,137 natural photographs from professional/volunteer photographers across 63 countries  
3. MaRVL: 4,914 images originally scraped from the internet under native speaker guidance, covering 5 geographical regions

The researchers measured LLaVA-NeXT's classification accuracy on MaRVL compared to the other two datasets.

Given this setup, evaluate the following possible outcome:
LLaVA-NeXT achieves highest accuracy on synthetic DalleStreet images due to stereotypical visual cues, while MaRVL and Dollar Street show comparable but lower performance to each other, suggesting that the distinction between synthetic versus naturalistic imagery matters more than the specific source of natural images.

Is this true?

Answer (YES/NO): NO